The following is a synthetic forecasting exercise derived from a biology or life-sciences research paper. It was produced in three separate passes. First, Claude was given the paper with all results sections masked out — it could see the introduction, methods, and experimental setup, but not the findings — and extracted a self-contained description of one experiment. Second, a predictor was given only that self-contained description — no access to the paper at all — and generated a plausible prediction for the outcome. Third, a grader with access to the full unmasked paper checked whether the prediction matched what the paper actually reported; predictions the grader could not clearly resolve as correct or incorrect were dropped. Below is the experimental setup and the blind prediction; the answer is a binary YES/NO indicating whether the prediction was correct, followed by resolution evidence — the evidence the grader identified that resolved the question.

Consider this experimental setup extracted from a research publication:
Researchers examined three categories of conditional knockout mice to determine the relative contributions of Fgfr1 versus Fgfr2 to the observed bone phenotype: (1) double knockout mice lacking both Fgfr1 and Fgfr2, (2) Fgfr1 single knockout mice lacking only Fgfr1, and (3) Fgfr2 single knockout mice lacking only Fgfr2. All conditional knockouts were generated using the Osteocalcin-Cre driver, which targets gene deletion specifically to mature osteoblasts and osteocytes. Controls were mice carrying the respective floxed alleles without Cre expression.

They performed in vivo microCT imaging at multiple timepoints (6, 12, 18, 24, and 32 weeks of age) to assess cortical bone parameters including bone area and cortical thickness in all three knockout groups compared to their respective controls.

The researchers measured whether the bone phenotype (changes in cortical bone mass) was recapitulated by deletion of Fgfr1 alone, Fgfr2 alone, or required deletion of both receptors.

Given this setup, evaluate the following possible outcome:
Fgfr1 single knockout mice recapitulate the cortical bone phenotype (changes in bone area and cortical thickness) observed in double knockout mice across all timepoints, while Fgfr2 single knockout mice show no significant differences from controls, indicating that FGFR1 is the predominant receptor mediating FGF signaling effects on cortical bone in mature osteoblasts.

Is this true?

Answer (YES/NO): YES